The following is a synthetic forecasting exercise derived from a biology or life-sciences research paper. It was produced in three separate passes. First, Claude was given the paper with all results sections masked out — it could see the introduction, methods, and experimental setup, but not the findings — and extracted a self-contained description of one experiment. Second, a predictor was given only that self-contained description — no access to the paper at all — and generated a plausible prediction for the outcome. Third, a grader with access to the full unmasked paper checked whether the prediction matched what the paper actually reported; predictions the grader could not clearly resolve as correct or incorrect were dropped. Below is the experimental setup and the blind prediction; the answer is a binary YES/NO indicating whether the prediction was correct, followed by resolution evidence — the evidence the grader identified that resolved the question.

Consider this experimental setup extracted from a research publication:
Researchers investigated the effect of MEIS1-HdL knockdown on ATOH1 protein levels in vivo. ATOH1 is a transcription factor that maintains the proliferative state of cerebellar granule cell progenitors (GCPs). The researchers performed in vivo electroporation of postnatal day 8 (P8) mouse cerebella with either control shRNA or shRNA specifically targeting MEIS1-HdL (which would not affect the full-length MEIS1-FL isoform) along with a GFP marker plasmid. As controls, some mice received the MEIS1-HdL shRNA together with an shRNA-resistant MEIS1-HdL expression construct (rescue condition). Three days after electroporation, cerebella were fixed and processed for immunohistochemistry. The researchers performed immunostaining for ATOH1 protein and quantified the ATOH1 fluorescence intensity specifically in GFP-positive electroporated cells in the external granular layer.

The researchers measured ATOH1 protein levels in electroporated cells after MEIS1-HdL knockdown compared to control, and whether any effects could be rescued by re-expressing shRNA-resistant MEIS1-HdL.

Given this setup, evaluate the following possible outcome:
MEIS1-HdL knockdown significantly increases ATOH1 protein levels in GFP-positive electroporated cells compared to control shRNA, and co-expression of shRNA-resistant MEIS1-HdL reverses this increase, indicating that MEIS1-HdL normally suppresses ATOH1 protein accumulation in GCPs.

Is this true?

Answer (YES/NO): NO